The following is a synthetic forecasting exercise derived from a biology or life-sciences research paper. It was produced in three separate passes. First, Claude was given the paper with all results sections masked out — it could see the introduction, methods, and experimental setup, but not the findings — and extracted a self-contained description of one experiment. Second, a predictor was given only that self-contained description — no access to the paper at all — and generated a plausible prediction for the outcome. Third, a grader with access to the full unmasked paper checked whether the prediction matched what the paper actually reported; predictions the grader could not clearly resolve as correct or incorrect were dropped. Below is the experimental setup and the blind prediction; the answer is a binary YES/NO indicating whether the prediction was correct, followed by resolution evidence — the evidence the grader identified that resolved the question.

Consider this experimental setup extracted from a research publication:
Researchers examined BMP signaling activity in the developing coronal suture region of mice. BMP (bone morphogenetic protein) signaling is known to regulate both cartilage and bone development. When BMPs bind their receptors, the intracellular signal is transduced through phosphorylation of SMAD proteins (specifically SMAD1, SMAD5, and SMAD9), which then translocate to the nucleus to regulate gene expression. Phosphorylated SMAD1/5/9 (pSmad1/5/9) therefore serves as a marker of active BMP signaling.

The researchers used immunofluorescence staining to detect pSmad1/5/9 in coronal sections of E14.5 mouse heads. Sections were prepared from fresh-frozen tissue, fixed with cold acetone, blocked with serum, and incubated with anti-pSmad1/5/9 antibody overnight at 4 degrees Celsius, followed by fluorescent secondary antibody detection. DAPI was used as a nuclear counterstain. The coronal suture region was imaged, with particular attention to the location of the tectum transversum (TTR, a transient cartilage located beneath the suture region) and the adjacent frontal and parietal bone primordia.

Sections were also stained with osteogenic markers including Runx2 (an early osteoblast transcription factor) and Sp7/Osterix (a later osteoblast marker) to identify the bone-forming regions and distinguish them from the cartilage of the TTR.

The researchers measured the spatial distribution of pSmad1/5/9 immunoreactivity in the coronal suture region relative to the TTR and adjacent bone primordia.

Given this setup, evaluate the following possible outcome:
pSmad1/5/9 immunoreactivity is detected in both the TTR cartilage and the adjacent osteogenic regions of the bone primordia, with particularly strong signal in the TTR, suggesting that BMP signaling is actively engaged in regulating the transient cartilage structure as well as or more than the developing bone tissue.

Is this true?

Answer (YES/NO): NO